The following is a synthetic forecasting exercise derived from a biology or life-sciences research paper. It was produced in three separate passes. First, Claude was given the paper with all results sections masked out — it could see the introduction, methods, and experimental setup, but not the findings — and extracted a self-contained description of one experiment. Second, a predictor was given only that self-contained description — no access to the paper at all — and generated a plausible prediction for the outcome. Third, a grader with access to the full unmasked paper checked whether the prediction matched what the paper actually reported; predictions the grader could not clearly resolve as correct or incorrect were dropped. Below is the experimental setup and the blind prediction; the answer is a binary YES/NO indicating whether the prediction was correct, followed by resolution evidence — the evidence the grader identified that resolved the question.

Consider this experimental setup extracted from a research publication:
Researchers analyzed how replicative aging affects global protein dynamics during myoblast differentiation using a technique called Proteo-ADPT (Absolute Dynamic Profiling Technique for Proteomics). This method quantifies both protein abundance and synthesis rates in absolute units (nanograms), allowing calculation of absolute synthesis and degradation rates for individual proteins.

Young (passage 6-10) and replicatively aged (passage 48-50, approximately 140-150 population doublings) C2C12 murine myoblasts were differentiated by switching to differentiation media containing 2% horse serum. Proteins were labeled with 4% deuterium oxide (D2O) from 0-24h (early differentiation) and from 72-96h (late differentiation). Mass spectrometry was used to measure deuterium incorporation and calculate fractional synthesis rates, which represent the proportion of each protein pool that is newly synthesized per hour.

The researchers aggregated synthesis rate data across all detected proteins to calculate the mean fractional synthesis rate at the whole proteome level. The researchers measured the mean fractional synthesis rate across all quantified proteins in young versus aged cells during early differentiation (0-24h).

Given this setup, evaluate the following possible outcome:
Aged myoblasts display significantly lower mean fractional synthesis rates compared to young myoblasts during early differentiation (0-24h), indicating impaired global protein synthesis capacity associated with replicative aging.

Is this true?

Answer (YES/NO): YES